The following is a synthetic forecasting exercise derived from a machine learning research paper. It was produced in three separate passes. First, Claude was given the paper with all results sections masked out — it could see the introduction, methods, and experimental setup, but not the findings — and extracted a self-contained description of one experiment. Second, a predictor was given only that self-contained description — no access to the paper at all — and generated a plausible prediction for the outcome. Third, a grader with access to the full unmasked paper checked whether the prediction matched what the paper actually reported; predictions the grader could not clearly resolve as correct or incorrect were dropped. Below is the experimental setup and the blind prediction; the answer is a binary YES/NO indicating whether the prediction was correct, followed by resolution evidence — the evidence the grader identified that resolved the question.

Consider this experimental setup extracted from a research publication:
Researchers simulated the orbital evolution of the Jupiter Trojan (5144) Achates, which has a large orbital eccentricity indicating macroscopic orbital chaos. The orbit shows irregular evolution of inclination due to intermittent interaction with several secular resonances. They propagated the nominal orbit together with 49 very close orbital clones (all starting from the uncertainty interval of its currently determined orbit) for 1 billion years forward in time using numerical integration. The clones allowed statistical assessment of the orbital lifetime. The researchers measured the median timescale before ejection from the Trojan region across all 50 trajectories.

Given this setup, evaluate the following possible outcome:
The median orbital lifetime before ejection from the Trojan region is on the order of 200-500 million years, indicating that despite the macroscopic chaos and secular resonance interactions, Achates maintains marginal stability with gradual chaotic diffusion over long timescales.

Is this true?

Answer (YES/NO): YES